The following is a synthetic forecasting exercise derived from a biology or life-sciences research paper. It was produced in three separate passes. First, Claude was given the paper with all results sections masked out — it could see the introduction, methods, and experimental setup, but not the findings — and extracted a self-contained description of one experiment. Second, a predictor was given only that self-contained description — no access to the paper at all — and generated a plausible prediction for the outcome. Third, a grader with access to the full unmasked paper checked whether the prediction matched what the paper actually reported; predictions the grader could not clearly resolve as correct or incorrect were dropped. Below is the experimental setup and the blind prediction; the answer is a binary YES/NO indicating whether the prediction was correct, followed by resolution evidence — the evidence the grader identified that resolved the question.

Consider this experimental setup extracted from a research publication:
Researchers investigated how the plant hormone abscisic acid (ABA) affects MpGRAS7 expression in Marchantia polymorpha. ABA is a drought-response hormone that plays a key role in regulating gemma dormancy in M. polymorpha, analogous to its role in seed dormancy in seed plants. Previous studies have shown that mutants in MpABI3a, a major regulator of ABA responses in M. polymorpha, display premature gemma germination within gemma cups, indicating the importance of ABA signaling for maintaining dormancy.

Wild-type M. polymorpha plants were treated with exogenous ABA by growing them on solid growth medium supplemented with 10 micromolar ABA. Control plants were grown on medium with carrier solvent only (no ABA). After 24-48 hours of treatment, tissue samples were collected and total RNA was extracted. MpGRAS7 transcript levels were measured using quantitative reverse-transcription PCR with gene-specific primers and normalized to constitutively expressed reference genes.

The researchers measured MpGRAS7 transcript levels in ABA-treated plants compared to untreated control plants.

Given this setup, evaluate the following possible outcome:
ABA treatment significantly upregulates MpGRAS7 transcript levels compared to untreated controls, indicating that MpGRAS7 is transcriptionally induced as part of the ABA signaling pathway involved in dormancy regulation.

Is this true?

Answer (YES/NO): YES